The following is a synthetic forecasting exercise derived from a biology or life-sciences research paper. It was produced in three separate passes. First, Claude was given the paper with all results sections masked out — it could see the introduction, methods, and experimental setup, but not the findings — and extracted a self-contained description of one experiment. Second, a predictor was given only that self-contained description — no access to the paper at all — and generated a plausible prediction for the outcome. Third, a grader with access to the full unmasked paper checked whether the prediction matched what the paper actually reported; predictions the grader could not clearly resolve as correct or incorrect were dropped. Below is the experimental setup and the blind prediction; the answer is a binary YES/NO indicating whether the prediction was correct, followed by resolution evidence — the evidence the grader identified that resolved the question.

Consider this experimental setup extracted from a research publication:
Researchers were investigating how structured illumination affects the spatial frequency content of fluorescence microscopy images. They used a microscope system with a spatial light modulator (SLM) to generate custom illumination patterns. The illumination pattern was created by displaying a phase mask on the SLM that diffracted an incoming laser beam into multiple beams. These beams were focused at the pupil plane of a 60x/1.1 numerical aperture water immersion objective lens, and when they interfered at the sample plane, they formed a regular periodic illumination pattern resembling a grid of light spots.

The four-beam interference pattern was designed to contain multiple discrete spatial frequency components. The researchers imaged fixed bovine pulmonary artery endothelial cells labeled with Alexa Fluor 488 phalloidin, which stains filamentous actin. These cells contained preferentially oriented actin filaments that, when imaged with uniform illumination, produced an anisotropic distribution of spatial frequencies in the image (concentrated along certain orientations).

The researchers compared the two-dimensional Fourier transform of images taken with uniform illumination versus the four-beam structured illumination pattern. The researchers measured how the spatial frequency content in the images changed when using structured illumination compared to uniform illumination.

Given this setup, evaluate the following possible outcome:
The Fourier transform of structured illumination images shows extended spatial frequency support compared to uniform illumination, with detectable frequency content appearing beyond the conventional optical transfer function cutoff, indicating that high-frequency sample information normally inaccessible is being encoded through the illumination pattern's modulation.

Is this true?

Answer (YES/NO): NO